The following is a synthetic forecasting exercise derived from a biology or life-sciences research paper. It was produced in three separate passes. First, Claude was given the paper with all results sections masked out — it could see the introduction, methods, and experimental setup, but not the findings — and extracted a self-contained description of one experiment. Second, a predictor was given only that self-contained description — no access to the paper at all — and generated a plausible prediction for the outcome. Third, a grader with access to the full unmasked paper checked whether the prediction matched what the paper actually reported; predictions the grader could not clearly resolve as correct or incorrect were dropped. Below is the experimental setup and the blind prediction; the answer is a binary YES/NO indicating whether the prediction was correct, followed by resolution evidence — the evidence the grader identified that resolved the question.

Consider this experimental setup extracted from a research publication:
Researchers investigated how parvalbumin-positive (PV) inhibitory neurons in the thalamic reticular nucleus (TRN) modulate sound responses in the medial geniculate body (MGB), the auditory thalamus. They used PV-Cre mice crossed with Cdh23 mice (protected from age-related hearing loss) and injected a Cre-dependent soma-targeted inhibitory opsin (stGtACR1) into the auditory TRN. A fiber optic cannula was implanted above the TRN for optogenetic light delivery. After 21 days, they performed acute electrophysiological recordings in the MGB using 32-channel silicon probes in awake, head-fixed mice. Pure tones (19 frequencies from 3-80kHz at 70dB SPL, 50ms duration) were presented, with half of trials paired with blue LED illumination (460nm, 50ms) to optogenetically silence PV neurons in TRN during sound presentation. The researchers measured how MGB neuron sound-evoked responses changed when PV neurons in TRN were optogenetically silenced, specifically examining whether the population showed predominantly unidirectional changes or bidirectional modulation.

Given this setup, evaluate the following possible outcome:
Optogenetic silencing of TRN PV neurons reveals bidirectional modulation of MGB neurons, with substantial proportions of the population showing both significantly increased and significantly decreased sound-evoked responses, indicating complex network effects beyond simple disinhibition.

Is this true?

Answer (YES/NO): YES